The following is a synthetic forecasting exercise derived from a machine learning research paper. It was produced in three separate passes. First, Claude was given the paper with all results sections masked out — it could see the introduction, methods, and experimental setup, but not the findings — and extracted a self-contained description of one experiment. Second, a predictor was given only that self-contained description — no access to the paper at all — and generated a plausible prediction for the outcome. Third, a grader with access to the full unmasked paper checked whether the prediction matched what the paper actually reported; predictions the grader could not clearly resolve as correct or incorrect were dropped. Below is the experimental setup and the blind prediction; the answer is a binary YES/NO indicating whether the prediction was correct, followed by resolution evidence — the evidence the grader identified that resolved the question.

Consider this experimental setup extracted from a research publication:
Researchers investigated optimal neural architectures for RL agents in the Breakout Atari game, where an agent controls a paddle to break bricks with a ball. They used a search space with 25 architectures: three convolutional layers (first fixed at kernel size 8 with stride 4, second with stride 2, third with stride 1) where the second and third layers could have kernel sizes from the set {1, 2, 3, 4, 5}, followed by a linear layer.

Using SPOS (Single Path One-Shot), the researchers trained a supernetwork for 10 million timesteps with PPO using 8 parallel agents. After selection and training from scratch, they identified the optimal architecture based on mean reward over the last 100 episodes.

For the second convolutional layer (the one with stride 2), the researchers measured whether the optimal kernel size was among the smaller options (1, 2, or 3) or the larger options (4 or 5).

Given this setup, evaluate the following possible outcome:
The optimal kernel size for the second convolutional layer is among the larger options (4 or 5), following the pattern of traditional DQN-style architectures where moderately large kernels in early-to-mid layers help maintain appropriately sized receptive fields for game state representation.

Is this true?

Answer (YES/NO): YES